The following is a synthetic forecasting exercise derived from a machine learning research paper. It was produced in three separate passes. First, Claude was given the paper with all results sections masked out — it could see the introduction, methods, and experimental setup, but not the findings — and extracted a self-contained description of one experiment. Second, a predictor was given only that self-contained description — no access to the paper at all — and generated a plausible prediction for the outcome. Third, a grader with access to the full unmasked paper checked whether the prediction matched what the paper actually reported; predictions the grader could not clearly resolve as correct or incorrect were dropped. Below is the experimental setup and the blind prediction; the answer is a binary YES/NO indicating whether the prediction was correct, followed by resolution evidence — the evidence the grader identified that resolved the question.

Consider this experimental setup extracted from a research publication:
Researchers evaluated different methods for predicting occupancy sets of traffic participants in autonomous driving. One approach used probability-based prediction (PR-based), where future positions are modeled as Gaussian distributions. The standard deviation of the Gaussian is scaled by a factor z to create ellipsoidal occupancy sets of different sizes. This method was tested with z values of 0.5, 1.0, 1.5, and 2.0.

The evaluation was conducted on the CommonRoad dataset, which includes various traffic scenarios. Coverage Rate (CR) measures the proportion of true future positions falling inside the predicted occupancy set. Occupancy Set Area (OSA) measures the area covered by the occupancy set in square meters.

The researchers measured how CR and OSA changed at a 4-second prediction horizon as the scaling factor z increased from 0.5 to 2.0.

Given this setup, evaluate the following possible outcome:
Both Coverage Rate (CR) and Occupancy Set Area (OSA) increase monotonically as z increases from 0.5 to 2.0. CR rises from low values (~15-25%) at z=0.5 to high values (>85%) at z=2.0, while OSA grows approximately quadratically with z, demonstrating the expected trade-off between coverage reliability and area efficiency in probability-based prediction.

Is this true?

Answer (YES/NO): NO